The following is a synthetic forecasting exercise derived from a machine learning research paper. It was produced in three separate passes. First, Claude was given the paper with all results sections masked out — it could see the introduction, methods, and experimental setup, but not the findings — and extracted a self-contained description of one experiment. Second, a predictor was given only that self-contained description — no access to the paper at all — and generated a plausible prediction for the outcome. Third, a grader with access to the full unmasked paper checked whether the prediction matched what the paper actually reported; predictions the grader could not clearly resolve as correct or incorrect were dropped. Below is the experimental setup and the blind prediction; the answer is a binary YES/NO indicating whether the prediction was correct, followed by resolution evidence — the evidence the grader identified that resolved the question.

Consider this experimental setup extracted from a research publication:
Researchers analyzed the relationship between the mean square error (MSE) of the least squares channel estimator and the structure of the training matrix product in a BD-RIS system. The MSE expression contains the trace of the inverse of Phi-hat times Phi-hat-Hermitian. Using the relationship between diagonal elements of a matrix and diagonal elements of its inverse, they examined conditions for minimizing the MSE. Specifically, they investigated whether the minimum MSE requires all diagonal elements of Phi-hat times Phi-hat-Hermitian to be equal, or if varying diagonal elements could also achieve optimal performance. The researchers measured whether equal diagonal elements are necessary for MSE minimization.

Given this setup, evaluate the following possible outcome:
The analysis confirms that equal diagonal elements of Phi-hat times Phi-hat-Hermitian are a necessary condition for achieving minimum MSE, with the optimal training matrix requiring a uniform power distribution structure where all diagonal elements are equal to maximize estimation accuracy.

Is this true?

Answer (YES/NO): NO